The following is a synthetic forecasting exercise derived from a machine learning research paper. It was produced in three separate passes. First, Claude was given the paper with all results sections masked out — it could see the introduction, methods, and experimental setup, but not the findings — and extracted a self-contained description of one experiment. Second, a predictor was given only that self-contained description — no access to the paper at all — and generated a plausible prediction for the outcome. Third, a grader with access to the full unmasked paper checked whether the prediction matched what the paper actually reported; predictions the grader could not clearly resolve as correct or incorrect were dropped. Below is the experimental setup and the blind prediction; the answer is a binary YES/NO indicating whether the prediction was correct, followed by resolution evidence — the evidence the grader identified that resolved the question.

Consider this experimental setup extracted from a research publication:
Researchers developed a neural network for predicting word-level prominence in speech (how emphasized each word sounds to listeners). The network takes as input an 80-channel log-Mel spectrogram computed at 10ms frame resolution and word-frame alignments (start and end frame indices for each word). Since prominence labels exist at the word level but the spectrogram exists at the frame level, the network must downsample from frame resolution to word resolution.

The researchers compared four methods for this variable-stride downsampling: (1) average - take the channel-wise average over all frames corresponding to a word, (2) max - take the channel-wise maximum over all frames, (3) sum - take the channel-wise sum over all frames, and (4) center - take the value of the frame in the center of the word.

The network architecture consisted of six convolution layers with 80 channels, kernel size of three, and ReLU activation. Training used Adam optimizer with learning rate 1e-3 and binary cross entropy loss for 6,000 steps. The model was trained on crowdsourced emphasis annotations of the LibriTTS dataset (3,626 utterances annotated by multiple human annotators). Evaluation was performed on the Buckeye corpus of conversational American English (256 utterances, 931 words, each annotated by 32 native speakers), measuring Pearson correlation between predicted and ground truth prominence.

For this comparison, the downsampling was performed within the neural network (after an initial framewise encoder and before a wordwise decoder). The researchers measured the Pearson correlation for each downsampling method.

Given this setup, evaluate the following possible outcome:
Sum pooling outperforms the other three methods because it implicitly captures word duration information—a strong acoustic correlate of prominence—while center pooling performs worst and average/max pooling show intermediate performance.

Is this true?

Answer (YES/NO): NO